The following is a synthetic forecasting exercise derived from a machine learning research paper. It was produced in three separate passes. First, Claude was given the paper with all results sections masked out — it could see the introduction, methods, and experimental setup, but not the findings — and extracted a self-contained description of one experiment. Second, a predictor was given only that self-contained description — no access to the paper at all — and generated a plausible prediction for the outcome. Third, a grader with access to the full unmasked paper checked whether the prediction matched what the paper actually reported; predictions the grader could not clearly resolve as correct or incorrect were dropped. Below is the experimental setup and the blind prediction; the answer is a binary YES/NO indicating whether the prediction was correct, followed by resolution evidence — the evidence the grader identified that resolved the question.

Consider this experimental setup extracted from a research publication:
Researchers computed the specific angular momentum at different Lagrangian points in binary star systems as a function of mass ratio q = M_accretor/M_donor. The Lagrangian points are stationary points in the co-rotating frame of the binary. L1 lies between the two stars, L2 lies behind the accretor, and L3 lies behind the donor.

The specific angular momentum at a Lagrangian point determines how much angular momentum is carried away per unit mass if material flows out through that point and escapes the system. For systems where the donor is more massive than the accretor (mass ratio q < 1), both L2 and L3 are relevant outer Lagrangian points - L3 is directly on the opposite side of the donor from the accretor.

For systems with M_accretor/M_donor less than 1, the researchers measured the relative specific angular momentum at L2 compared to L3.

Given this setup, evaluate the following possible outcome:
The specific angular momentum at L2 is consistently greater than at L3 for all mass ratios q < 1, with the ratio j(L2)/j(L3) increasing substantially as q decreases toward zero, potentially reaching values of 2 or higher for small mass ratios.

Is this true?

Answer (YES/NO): NO